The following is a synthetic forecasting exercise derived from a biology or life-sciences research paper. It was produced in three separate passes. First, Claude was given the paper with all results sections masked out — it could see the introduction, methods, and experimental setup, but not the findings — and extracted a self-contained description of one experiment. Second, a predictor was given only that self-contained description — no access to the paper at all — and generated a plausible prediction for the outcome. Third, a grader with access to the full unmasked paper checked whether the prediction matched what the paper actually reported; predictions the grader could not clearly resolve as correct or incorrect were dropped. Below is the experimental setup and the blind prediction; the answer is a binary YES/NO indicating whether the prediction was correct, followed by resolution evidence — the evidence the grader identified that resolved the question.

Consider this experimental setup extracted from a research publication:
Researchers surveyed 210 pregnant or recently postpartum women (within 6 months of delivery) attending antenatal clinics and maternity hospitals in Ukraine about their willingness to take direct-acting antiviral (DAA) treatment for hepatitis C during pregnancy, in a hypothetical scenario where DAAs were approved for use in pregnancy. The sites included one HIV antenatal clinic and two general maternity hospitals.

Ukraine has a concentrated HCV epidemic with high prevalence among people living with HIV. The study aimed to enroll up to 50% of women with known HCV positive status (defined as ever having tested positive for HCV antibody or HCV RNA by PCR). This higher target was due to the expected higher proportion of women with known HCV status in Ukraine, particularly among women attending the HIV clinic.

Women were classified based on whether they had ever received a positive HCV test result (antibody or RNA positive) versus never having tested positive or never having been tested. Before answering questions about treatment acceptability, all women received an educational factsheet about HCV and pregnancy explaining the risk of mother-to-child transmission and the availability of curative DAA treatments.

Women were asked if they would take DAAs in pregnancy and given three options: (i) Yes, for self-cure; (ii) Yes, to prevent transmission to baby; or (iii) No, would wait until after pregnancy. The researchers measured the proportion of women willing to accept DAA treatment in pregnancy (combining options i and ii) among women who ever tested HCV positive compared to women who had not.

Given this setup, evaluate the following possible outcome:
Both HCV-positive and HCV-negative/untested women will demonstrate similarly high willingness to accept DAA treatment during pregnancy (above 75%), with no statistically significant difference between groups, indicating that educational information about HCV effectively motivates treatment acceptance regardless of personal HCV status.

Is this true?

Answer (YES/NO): NO